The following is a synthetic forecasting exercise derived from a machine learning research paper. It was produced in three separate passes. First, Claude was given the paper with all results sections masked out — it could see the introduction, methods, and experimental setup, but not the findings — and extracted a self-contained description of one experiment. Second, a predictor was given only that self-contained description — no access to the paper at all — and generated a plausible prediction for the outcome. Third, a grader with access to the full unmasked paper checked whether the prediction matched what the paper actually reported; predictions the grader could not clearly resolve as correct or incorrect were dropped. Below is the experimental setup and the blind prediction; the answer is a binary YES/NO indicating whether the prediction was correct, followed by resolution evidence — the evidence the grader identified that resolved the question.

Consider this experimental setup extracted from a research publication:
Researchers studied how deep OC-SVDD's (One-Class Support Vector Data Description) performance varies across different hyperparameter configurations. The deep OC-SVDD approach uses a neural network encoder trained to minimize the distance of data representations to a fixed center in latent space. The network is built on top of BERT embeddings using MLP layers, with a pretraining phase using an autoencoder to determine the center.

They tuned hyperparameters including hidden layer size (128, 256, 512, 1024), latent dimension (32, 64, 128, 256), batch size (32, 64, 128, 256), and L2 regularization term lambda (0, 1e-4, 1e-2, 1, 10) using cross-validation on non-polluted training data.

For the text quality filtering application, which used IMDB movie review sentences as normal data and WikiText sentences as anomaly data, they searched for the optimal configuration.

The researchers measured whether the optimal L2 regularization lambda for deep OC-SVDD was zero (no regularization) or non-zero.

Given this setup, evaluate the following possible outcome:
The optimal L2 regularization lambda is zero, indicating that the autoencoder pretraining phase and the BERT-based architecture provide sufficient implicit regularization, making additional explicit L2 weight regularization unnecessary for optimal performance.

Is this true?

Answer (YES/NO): NO